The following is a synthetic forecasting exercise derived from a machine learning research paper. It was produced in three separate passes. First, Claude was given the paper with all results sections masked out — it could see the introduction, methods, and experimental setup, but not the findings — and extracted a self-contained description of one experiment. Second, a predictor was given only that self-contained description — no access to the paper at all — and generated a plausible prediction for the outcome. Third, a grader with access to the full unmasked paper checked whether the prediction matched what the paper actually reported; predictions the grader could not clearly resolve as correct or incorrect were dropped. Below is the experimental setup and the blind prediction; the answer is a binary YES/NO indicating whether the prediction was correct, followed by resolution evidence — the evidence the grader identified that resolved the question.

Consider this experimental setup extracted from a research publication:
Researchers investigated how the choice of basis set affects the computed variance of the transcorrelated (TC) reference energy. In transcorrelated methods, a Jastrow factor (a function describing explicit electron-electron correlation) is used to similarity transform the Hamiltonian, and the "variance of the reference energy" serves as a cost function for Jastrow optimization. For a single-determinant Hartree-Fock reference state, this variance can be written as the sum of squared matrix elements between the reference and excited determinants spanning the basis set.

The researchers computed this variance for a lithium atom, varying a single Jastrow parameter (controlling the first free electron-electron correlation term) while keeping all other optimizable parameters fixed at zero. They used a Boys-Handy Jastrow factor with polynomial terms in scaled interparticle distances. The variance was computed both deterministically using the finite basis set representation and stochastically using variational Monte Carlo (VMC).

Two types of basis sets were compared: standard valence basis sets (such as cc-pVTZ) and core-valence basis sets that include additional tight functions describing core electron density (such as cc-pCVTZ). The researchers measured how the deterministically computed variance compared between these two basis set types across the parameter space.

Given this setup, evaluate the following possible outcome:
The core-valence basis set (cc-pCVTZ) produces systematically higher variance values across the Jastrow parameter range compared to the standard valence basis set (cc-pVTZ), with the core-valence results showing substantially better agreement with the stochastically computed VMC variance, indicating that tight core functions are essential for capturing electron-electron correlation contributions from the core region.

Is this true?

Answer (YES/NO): YES